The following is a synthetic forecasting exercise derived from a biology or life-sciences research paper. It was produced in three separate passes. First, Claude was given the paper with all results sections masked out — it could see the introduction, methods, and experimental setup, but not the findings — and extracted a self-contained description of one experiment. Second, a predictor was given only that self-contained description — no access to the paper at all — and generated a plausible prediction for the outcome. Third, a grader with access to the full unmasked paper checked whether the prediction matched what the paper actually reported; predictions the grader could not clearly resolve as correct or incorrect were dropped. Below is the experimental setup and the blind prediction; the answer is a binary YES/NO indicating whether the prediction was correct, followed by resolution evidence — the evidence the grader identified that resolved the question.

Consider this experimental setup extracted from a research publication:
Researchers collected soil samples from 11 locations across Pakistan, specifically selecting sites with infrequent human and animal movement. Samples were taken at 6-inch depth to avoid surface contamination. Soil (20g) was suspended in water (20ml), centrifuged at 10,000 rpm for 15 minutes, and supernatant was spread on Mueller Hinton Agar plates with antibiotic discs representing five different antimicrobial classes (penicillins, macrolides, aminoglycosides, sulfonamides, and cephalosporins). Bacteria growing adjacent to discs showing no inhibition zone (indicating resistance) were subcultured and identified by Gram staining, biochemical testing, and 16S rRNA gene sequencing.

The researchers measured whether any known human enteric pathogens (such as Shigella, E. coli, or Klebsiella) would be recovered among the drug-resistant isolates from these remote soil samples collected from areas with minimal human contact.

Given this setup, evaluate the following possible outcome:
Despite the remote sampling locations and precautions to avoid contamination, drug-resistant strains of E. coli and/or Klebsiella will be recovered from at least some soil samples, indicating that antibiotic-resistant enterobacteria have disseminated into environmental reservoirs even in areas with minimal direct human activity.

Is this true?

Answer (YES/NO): YES